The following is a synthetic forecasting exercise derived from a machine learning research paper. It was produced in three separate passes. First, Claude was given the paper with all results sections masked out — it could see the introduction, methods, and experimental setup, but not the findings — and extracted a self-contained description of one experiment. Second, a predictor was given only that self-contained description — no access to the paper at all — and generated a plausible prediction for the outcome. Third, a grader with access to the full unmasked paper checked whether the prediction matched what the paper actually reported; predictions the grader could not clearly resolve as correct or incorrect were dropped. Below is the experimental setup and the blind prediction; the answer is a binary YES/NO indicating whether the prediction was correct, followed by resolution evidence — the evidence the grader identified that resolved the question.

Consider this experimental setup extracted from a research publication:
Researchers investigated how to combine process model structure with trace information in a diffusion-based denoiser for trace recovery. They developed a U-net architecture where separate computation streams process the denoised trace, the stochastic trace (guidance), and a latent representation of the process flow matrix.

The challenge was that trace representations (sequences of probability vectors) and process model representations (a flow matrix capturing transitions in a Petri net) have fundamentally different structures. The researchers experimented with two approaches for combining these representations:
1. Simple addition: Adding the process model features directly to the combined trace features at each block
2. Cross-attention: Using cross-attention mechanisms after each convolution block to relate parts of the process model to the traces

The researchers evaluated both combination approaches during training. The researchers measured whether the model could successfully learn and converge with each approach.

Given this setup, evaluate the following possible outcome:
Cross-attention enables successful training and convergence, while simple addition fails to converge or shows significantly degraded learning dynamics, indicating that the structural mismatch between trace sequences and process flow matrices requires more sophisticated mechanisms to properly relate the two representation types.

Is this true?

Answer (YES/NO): YES